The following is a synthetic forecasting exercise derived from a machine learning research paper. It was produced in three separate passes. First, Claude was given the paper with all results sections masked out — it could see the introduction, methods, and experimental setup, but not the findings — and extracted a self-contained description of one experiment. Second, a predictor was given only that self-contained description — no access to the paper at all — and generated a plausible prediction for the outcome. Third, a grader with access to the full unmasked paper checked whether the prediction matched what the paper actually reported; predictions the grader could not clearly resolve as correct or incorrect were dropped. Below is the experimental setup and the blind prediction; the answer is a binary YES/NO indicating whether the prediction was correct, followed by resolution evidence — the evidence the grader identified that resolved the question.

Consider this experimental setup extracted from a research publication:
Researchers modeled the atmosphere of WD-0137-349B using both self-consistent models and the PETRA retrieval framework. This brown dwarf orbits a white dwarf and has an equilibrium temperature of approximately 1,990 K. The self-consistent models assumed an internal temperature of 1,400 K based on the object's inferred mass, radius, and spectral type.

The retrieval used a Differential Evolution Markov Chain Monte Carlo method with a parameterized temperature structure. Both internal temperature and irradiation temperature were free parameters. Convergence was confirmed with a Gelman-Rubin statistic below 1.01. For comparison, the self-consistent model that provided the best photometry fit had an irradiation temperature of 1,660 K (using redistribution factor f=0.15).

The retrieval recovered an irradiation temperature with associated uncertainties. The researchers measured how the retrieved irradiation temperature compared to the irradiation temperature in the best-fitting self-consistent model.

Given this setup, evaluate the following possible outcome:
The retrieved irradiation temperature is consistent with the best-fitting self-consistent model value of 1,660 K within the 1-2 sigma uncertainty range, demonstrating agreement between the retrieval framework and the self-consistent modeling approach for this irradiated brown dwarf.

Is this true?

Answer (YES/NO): NO